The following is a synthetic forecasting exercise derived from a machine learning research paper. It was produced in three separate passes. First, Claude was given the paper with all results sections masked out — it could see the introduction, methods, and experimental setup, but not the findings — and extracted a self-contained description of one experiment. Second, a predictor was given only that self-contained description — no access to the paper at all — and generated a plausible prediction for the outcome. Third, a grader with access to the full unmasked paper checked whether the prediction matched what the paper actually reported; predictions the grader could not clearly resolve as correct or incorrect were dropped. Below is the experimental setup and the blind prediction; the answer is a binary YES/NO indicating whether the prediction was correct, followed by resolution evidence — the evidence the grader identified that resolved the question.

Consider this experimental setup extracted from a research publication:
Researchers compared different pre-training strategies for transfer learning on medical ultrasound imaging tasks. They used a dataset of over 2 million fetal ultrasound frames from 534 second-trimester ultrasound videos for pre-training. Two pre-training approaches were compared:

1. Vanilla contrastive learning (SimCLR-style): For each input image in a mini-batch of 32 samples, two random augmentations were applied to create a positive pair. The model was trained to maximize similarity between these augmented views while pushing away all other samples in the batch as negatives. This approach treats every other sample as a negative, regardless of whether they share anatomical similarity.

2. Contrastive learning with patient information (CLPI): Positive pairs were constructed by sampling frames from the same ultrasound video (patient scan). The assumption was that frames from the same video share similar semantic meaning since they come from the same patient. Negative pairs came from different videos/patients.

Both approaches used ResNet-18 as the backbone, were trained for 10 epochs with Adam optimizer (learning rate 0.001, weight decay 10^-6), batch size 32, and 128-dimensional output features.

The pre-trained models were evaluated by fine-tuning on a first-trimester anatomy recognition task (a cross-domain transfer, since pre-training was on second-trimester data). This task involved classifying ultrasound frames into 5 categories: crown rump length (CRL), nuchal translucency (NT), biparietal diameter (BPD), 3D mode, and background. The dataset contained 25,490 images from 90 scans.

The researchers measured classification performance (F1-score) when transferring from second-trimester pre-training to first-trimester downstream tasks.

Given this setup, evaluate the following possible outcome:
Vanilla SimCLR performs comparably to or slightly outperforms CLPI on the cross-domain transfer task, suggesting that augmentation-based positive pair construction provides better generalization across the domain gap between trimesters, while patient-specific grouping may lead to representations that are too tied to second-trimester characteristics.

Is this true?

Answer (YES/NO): NO